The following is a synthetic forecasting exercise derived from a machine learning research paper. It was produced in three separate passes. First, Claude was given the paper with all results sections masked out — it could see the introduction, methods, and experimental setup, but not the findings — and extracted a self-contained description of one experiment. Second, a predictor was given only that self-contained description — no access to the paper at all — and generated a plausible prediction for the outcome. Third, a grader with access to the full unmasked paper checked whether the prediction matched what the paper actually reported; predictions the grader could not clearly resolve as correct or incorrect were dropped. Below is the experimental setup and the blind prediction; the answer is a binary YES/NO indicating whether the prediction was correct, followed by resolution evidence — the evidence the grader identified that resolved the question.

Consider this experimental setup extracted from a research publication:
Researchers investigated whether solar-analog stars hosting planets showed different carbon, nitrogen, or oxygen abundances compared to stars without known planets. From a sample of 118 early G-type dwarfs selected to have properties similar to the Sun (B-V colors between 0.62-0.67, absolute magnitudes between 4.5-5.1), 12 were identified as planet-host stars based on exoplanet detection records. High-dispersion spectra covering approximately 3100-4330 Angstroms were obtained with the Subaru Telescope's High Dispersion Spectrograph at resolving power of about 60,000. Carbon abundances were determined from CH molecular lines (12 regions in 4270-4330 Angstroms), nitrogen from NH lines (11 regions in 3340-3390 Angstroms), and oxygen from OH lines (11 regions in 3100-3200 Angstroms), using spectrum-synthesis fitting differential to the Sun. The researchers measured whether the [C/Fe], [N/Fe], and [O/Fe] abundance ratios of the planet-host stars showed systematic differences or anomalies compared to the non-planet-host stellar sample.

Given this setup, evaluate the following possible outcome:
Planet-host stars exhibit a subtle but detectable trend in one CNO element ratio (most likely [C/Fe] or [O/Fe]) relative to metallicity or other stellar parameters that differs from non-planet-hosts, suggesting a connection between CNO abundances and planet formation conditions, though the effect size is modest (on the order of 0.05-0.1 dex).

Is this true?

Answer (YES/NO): NO